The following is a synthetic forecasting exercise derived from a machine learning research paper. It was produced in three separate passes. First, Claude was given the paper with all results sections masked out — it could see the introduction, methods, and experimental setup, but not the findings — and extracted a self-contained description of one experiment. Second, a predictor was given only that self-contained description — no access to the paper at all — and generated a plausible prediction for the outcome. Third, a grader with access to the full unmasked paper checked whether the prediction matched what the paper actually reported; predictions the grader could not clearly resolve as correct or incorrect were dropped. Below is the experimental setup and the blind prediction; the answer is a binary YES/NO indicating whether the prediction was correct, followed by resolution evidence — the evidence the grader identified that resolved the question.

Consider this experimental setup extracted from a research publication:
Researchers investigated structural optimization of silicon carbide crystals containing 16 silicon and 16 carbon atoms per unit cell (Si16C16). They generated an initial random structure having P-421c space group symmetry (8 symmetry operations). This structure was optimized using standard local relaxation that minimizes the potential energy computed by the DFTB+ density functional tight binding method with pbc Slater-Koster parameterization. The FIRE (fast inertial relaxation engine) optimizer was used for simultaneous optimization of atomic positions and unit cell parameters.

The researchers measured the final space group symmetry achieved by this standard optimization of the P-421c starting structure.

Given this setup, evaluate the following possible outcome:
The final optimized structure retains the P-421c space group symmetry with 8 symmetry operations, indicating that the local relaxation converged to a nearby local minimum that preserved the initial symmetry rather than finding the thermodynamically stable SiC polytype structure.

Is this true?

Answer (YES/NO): NO